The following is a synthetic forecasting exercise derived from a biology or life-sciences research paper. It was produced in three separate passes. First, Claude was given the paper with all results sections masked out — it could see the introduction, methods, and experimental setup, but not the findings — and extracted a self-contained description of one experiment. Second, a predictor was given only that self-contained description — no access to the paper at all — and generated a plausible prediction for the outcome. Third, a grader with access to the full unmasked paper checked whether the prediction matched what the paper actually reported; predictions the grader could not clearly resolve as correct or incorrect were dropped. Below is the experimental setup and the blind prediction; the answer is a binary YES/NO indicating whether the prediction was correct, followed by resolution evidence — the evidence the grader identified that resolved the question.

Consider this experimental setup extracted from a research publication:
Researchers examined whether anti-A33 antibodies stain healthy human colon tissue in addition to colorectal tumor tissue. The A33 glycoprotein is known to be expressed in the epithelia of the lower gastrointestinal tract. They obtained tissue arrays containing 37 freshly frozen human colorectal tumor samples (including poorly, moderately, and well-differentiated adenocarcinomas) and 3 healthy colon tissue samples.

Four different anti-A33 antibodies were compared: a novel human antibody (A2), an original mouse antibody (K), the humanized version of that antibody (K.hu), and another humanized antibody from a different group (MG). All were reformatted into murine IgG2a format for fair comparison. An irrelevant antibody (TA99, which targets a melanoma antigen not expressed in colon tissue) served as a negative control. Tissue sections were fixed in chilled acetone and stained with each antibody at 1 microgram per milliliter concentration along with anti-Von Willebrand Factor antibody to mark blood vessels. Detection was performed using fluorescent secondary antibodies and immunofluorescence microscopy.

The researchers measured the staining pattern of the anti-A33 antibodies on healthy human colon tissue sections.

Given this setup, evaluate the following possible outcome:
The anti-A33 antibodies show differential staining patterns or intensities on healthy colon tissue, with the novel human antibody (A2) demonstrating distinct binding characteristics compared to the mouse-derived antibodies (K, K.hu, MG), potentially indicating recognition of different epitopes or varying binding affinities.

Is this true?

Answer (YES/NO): NO